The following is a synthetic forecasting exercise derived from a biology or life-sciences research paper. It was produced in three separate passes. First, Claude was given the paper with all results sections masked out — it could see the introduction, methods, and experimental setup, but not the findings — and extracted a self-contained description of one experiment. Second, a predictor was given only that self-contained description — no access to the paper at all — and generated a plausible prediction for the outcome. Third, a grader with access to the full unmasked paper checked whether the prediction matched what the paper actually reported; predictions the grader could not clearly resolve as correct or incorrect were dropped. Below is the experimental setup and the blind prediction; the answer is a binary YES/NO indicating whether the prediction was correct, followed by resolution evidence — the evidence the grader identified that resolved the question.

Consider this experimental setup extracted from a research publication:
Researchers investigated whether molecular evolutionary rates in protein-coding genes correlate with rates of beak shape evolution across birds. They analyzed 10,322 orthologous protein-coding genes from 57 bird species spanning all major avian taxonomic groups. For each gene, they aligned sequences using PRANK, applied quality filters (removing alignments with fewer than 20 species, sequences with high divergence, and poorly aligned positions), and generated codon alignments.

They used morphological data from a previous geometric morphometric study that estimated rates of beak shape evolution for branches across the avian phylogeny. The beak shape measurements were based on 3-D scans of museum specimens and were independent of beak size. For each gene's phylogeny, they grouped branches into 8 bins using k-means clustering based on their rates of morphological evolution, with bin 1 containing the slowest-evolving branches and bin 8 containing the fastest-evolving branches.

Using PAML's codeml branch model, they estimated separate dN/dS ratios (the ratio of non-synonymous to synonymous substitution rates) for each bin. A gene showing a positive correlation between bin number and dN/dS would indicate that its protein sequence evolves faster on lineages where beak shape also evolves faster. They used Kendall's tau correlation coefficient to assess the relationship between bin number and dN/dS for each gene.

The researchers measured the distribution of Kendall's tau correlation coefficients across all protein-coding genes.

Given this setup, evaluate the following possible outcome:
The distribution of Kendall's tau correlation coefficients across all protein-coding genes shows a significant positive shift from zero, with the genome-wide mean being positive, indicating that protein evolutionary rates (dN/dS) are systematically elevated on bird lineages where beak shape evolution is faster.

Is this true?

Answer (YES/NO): NO